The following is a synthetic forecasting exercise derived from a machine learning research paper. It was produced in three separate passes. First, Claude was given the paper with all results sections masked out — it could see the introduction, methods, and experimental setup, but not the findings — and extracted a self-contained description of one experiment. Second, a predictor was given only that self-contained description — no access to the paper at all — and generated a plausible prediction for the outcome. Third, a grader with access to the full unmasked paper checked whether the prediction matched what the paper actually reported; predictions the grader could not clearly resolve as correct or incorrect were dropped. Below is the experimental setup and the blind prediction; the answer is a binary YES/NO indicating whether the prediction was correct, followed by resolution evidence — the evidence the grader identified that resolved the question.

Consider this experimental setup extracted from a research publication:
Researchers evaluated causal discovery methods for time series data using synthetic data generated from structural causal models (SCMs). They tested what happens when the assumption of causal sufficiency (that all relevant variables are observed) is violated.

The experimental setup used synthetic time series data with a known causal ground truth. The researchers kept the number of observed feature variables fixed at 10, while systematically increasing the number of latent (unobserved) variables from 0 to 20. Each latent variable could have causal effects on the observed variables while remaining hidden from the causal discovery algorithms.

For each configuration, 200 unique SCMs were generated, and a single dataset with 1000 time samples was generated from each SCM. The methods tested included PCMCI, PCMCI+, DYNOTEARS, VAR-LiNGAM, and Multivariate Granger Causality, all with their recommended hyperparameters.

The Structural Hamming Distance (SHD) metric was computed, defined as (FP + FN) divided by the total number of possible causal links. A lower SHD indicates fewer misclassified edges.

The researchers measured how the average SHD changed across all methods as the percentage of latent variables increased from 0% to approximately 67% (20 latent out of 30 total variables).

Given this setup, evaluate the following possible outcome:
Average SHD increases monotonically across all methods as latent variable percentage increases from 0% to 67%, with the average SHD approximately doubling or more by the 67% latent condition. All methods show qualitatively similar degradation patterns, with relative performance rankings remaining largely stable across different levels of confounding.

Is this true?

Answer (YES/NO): NO